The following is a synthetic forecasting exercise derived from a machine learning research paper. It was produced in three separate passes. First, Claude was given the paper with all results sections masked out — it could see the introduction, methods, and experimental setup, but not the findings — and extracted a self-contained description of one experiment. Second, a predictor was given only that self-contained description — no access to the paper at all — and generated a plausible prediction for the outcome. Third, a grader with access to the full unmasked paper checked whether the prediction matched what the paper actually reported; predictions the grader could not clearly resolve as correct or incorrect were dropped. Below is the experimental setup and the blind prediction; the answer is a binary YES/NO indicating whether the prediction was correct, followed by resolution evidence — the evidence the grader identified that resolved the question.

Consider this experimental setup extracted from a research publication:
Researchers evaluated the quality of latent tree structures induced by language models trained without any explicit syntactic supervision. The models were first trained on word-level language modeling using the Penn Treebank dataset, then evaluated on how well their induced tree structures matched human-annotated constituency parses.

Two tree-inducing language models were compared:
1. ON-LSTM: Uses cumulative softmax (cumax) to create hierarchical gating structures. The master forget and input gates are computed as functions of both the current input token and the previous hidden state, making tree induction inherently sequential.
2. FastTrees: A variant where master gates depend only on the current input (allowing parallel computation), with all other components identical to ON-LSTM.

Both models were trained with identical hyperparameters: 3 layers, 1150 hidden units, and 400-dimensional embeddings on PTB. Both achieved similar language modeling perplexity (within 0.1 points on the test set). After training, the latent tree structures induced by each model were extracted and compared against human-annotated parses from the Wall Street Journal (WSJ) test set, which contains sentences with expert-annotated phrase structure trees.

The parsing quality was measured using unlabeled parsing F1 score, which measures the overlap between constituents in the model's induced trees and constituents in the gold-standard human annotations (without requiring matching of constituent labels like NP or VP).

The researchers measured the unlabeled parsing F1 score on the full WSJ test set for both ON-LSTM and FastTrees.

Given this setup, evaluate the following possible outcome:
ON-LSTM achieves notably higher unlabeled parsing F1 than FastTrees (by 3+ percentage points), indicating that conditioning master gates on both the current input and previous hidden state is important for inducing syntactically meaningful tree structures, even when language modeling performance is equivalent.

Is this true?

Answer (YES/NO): YES